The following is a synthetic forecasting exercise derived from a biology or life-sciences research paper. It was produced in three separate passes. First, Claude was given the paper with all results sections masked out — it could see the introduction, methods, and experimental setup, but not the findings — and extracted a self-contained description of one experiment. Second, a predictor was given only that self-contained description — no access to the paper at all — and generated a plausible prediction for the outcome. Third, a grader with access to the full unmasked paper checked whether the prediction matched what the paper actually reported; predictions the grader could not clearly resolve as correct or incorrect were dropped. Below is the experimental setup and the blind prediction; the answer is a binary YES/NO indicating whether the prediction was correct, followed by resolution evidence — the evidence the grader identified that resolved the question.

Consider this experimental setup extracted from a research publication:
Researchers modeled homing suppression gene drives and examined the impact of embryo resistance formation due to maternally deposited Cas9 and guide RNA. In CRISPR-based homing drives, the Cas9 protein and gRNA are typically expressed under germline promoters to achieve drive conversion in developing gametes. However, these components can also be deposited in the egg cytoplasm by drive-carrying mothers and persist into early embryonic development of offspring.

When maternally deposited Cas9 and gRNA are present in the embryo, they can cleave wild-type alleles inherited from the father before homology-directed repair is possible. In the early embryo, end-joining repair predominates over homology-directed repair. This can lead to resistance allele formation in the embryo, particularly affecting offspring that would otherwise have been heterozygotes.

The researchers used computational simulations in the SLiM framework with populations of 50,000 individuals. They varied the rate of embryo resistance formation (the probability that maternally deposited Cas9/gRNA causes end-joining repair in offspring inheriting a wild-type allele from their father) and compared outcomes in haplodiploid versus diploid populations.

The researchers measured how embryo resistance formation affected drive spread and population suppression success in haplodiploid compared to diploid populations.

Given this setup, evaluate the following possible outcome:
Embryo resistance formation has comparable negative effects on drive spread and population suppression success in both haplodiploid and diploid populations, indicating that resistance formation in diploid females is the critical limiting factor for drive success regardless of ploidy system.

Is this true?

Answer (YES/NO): NO